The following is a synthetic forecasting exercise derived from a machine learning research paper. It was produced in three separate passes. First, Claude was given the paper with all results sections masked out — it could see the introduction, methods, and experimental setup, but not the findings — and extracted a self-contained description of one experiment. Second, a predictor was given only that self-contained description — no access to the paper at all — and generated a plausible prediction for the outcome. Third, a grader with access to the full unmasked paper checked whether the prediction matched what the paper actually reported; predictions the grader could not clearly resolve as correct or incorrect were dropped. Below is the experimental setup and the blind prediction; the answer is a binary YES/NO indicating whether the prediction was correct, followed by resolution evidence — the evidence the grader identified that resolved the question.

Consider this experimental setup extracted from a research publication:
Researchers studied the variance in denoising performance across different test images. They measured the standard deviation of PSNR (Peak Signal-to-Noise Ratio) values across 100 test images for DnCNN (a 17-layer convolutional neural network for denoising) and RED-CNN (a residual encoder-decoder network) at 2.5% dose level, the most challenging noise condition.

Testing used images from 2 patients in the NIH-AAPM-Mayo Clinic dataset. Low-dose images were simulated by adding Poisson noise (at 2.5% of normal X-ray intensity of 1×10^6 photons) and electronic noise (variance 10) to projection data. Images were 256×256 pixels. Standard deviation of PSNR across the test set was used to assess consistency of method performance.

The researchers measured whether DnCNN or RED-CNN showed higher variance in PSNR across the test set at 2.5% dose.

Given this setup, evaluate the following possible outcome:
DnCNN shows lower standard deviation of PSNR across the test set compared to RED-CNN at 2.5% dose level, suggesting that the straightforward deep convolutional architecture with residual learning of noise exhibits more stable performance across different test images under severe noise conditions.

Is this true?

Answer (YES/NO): NO